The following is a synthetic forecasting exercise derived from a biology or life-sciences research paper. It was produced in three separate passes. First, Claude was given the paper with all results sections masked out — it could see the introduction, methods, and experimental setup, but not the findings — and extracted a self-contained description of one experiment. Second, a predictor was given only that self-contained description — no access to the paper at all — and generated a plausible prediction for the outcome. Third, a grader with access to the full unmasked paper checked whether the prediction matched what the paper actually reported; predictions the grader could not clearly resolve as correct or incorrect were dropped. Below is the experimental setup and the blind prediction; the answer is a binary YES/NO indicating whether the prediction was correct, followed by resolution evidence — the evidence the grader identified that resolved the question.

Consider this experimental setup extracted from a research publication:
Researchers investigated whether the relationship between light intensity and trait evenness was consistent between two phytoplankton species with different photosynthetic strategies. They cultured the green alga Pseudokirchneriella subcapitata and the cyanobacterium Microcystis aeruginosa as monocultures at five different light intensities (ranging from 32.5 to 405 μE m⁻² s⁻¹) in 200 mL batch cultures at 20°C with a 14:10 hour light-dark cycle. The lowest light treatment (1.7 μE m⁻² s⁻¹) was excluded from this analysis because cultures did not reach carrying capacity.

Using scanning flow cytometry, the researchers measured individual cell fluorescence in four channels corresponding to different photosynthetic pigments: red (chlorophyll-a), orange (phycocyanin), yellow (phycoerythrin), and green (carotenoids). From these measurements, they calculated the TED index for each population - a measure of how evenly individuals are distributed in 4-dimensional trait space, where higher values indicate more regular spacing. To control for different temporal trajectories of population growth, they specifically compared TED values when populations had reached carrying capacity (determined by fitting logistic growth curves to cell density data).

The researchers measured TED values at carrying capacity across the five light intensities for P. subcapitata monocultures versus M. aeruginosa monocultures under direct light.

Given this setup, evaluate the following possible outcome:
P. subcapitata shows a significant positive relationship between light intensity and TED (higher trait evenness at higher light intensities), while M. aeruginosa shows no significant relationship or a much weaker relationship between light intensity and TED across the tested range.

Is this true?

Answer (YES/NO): NO